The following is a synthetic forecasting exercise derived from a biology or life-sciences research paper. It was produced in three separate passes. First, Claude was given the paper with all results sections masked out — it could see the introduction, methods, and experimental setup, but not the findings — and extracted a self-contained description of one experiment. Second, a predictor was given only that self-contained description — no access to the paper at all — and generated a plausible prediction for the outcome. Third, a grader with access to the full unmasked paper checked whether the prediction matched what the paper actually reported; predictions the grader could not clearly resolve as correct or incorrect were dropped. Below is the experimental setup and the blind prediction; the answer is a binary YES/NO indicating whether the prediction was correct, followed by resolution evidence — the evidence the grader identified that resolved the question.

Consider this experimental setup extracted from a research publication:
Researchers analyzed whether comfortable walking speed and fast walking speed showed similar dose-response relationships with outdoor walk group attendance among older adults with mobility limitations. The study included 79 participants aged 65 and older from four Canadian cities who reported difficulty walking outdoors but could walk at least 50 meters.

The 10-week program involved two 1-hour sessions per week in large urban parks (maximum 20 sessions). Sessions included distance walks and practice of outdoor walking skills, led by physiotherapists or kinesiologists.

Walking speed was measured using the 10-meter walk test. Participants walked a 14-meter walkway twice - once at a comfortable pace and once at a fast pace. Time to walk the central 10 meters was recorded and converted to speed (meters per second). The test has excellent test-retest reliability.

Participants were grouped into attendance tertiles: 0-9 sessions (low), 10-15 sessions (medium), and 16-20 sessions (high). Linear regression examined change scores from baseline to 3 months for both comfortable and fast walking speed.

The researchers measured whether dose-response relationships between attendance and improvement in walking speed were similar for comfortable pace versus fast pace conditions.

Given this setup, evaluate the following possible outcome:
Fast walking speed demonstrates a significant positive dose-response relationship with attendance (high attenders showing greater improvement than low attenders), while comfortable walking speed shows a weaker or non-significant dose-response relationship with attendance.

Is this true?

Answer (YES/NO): NO